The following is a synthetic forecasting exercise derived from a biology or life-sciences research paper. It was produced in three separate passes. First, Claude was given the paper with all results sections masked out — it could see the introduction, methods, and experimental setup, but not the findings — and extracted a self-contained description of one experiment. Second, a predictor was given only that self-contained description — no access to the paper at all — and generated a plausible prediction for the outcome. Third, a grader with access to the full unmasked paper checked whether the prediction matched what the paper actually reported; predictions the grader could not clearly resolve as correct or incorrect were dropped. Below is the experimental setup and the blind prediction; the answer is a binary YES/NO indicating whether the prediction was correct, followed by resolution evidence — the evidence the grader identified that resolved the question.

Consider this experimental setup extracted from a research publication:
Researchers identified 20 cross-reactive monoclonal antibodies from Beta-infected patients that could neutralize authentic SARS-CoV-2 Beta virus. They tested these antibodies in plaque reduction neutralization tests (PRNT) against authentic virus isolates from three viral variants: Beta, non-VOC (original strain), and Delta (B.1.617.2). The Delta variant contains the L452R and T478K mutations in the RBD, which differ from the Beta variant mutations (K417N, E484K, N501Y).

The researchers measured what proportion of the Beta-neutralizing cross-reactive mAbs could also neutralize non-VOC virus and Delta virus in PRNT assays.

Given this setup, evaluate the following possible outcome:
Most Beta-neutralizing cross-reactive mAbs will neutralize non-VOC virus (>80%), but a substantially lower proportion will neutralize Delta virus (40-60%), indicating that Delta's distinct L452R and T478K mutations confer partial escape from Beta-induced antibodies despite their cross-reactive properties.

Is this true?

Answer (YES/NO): NO